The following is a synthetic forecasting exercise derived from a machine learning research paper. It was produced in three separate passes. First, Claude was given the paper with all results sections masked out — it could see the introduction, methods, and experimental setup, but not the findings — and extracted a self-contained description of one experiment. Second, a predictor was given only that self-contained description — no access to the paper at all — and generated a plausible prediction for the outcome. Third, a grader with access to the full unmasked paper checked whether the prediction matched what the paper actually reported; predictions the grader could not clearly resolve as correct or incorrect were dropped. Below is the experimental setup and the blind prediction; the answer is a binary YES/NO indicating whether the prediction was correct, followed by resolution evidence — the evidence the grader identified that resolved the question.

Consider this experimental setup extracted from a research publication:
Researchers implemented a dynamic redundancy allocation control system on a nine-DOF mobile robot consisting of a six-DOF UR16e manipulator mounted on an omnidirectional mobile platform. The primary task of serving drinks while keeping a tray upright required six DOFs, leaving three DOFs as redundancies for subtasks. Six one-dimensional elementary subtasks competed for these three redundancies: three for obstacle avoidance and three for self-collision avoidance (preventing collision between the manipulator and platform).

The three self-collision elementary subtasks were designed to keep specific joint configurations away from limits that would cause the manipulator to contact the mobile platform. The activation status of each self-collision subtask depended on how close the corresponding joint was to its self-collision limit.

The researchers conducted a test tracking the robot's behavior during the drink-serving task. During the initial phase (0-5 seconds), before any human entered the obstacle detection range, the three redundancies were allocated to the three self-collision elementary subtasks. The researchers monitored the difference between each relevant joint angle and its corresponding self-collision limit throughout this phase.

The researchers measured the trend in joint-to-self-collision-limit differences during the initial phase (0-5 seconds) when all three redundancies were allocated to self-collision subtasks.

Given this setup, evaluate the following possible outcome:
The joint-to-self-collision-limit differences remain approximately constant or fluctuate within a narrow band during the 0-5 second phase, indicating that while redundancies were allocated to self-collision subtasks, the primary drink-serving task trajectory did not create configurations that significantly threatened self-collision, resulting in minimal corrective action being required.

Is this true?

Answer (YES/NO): NO